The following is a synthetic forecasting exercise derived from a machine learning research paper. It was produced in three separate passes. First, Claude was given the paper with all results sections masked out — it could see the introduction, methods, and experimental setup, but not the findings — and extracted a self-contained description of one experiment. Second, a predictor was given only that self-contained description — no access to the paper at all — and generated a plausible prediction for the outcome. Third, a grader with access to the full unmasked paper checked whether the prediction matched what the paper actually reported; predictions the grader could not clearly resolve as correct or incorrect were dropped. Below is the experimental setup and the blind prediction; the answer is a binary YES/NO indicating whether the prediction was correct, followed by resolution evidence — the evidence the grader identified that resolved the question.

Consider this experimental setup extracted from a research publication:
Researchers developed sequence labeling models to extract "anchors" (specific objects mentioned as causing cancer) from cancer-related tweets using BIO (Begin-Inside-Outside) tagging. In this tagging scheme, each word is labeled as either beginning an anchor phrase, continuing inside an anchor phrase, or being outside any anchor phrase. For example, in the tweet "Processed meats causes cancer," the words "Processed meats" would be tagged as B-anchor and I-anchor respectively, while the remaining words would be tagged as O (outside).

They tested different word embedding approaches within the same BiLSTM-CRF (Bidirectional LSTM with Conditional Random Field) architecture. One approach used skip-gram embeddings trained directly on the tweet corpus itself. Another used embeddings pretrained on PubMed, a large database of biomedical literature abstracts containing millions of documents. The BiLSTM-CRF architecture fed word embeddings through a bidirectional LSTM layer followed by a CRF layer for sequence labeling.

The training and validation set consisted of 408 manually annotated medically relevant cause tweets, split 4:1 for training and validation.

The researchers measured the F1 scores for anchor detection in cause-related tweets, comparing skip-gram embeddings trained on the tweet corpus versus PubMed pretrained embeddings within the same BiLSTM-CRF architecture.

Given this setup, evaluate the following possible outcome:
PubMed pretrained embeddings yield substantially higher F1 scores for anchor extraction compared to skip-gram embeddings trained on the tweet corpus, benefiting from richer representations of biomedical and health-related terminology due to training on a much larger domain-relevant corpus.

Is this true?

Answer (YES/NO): NO